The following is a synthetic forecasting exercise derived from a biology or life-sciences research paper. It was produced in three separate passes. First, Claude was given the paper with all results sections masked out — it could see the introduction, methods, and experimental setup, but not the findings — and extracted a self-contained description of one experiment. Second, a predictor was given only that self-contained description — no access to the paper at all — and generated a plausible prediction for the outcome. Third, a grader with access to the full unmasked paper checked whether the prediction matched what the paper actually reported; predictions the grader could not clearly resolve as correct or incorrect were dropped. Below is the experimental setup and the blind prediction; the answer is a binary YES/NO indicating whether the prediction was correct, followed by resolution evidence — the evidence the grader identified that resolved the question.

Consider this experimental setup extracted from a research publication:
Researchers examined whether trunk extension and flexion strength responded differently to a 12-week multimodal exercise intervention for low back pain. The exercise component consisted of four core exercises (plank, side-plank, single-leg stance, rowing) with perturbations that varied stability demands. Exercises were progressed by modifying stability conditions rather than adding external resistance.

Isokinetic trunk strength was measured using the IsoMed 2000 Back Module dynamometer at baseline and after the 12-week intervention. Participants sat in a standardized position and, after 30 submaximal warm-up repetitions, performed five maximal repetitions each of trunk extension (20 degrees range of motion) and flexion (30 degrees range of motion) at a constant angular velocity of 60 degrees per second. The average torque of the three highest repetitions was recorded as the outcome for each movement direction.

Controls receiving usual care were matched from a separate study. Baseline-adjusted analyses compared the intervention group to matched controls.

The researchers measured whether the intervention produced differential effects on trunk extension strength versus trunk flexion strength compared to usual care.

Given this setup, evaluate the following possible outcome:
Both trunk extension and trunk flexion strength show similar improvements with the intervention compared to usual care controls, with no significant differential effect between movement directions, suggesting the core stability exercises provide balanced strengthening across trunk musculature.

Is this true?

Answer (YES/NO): NO